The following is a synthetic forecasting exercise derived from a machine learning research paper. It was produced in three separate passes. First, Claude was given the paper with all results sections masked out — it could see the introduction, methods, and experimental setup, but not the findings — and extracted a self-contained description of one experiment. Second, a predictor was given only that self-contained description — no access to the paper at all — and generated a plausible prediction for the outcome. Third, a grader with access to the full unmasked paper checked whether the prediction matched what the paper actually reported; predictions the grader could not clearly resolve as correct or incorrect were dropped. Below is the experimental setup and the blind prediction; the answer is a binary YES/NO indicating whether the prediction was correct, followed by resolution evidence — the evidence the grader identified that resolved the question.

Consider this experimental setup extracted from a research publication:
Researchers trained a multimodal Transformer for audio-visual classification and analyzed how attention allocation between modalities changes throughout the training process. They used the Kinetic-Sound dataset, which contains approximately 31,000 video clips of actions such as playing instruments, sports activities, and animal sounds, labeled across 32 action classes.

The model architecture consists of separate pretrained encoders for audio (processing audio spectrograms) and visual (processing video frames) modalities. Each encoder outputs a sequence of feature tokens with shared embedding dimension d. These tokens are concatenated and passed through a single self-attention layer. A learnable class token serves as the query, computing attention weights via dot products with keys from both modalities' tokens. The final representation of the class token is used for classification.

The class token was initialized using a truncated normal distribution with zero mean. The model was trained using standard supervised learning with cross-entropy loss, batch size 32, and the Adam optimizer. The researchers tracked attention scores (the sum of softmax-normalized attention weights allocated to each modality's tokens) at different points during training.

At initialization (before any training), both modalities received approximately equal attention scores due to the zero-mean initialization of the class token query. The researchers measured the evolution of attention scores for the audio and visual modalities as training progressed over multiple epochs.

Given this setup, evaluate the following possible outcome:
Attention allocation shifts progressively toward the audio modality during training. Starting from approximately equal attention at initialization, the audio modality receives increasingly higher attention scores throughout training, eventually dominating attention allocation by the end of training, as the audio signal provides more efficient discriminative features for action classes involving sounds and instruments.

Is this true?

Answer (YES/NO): YES